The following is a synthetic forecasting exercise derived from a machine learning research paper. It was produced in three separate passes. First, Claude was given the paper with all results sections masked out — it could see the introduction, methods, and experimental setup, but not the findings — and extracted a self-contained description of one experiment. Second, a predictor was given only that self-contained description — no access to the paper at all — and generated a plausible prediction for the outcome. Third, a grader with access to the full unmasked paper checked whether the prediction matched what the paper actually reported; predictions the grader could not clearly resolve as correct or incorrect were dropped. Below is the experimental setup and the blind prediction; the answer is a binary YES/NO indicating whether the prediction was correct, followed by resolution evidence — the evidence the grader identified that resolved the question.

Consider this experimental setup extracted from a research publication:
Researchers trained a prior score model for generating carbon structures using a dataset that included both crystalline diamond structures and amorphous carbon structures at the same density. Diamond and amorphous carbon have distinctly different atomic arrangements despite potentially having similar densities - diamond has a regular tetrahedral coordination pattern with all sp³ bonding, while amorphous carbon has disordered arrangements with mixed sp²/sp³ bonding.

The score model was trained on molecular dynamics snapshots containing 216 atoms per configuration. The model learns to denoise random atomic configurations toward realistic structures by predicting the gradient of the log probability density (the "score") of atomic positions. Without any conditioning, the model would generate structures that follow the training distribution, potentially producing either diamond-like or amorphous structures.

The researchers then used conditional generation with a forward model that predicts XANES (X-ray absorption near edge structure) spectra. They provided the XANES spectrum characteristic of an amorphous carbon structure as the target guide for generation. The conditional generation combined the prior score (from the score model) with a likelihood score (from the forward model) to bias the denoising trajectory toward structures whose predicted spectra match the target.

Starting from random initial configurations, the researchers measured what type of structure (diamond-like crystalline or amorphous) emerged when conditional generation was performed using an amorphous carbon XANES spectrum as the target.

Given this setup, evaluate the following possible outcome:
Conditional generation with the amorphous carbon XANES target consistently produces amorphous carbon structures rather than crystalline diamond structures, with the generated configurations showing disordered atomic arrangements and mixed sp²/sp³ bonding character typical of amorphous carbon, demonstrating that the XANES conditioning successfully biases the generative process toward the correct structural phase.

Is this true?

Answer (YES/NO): YES